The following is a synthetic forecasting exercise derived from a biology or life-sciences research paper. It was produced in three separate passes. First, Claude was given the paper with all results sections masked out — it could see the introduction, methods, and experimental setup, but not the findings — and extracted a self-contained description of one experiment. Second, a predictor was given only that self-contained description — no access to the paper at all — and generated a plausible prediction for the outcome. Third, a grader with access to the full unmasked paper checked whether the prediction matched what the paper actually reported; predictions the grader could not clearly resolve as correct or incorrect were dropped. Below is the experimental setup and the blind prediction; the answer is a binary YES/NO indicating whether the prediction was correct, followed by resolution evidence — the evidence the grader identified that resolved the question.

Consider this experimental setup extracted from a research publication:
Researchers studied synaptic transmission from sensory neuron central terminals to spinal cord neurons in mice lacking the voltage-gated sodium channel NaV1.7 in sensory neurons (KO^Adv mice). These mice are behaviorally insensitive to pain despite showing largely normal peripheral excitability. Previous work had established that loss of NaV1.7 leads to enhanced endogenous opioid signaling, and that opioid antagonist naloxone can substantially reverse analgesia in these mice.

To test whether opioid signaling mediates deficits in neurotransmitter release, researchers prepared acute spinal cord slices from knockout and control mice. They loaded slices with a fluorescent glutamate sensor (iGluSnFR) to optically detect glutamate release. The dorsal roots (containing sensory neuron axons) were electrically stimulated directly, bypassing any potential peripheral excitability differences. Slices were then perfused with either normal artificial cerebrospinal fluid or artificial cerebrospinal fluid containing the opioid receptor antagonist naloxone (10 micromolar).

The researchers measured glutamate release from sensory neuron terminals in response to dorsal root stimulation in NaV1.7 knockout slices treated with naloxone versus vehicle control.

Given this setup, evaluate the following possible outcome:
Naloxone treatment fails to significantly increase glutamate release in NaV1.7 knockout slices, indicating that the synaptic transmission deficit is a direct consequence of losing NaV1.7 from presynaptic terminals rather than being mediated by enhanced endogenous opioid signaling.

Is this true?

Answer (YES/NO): NO